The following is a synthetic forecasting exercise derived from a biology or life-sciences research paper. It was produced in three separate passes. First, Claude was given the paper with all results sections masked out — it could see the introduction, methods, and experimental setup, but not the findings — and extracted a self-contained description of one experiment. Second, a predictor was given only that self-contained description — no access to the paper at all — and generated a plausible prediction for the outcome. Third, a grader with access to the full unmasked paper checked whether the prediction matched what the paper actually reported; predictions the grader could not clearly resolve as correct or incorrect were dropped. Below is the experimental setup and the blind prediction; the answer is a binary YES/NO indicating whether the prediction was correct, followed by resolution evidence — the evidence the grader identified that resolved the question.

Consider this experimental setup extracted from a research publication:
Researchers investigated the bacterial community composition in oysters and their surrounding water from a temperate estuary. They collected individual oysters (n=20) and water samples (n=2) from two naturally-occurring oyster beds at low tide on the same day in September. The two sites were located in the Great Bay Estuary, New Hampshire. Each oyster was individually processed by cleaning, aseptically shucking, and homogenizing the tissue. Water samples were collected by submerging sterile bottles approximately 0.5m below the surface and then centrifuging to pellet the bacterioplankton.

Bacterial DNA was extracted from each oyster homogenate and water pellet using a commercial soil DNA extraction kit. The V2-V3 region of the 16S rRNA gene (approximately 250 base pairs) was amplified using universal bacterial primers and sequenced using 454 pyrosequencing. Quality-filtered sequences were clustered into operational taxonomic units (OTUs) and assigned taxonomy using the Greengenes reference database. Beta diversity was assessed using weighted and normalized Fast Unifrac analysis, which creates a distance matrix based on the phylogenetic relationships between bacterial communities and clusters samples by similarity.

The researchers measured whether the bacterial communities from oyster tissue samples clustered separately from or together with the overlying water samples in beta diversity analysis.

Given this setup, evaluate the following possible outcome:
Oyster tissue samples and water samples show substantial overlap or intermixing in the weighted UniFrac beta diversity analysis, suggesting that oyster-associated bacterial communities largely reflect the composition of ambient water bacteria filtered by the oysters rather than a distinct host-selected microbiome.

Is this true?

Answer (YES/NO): NO